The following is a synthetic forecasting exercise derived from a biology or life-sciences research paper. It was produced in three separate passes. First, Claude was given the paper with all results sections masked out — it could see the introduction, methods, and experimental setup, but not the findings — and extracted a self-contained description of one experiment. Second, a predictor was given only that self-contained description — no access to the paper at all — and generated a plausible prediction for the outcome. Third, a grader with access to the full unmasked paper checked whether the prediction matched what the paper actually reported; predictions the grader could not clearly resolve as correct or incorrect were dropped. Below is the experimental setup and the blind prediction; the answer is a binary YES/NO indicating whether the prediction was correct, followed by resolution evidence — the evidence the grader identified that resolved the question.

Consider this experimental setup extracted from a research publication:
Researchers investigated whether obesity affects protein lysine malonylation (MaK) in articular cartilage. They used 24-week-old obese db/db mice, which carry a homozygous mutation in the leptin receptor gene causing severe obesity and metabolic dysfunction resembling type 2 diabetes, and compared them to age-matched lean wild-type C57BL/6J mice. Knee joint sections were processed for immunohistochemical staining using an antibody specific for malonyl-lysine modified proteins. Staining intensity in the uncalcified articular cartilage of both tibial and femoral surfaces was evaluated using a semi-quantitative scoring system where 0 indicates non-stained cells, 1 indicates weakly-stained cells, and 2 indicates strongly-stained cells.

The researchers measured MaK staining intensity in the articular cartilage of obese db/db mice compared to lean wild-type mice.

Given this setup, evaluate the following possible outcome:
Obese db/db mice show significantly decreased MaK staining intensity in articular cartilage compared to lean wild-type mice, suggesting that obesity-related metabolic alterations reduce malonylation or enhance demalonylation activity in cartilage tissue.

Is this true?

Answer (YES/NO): NO